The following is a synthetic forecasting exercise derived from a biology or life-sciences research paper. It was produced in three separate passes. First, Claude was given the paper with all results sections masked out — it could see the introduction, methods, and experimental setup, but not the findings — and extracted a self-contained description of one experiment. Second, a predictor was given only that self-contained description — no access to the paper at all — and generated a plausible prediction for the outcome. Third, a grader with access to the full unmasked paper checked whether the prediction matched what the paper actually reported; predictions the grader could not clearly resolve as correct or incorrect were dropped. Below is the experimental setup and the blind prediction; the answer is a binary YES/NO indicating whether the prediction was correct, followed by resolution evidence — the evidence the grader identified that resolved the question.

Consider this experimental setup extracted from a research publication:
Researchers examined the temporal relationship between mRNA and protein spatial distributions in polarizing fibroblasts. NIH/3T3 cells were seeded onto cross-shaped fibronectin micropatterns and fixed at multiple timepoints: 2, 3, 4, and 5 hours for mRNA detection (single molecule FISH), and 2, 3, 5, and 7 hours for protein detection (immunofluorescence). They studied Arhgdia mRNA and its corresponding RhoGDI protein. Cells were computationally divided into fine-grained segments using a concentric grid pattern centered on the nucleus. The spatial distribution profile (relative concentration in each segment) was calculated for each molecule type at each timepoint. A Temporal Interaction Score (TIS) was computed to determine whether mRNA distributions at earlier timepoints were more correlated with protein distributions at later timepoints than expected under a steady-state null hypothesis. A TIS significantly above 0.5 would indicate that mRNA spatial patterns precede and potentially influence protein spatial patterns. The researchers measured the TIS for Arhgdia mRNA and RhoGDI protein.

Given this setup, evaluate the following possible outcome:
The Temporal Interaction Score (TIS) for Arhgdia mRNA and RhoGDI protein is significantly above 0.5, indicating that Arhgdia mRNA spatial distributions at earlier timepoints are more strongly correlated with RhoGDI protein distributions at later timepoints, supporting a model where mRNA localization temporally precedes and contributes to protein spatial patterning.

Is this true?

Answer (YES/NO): YES